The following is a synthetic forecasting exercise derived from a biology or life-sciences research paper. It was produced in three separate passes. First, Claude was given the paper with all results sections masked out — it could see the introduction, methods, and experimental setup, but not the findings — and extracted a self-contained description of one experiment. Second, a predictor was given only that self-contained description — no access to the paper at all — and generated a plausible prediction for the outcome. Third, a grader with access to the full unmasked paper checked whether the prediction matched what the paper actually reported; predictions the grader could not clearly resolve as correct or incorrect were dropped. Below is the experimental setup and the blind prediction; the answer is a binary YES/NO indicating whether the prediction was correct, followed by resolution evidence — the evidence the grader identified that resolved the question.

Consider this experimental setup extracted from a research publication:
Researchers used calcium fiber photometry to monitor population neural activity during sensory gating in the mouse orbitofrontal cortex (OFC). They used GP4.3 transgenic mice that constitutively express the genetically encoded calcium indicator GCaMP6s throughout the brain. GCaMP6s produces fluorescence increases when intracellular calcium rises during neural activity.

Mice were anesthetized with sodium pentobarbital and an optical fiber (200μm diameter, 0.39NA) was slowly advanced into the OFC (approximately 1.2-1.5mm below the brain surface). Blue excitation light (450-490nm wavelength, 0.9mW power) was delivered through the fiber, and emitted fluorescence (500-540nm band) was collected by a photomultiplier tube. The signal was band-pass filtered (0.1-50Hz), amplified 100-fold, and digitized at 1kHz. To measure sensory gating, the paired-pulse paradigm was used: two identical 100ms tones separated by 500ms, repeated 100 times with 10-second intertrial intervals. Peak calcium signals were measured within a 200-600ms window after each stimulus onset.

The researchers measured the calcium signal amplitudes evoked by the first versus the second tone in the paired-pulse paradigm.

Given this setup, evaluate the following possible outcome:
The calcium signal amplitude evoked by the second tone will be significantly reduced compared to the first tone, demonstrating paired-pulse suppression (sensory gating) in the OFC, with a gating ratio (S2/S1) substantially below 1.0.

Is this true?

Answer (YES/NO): NO